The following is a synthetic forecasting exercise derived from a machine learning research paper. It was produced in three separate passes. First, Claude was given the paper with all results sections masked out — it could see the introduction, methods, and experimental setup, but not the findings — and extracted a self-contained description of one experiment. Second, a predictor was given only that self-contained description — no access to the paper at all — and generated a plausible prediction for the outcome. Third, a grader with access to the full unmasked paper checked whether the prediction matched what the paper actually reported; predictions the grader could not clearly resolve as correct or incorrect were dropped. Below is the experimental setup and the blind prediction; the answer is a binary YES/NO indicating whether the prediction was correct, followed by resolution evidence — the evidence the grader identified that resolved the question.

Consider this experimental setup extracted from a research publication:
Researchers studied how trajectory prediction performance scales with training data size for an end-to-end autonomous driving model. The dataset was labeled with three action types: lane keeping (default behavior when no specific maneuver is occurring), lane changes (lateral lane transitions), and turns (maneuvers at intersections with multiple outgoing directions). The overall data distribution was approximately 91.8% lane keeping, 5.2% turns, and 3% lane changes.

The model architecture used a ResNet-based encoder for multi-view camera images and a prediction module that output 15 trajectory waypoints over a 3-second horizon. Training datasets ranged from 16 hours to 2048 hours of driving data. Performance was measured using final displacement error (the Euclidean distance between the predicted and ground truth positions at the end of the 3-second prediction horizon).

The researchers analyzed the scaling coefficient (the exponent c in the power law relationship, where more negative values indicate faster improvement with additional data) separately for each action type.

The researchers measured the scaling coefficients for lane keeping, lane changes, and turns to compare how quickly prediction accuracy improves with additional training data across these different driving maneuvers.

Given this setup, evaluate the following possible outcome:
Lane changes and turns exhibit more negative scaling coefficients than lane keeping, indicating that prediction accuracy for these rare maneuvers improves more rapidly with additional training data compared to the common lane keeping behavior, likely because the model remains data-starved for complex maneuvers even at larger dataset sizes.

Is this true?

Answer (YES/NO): NO